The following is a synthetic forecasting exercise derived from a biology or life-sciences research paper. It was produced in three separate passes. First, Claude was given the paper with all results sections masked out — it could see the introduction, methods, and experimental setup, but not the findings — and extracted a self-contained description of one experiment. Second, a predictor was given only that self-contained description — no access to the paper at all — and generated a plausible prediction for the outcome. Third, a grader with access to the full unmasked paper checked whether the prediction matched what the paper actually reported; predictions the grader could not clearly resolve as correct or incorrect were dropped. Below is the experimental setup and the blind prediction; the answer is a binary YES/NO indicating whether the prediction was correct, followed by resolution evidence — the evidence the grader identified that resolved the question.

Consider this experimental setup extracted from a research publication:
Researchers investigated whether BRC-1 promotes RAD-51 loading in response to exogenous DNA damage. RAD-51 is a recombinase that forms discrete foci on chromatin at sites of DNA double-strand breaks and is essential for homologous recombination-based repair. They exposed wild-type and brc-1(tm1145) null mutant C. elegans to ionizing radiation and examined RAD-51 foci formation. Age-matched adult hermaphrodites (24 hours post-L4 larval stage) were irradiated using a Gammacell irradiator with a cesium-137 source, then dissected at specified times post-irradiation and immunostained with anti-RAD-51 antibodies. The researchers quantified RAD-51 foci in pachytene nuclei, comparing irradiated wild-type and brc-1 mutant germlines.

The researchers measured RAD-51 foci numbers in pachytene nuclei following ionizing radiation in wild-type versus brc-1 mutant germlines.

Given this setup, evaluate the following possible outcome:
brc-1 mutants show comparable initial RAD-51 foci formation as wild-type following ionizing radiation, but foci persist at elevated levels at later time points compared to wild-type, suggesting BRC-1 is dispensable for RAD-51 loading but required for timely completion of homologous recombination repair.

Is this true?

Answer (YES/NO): NO